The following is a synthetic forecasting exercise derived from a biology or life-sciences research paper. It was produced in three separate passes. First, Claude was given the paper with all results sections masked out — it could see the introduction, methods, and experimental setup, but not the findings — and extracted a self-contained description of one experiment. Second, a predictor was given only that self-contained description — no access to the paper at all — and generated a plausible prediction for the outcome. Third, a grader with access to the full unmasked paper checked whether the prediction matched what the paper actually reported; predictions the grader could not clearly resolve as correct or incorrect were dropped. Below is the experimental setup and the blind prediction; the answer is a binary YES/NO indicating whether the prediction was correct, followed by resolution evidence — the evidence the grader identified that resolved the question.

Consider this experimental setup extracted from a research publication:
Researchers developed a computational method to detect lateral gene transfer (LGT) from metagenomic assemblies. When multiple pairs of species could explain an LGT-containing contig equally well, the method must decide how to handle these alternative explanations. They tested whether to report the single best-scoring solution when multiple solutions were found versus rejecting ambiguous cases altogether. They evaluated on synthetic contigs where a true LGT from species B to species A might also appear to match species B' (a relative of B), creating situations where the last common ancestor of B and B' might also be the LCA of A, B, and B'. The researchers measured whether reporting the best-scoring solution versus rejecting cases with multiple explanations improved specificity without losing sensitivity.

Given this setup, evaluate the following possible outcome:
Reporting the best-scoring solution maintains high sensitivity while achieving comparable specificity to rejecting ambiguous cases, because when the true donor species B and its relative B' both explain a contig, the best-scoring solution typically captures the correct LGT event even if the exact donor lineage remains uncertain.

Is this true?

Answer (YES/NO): NO